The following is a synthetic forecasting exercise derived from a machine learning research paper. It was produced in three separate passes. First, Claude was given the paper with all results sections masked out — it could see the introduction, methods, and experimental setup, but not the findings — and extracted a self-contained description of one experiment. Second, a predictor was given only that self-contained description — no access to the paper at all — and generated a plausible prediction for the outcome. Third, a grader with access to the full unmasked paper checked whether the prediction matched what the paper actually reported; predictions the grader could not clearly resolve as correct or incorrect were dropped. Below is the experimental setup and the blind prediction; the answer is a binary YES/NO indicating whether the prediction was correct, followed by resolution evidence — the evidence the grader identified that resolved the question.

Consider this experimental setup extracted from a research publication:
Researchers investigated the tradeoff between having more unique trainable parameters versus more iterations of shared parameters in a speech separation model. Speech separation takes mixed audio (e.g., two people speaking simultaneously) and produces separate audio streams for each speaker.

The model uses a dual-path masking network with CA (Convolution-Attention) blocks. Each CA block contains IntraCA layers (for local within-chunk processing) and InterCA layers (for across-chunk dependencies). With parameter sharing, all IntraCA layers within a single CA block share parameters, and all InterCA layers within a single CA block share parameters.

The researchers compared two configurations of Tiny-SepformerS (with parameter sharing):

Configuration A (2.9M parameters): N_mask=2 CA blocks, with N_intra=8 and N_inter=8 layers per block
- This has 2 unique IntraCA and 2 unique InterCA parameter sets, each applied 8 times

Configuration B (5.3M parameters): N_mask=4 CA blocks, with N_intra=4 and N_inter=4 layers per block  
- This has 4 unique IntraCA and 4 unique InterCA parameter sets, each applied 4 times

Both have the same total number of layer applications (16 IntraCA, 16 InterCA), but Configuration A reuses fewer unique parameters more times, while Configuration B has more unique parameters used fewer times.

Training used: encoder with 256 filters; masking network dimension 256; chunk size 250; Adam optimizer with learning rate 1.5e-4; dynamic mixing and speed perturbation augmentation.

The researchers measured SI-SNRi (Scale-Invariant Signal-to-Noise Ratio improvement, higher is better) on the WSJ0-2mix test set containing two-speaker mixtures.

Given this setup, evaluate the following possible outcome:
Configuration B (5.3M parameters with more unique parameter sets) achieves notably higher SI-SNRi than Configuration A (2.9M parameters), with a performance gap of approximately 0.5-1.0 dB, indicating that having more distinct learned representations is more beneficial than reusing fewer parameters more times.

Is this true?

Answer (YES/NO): YES